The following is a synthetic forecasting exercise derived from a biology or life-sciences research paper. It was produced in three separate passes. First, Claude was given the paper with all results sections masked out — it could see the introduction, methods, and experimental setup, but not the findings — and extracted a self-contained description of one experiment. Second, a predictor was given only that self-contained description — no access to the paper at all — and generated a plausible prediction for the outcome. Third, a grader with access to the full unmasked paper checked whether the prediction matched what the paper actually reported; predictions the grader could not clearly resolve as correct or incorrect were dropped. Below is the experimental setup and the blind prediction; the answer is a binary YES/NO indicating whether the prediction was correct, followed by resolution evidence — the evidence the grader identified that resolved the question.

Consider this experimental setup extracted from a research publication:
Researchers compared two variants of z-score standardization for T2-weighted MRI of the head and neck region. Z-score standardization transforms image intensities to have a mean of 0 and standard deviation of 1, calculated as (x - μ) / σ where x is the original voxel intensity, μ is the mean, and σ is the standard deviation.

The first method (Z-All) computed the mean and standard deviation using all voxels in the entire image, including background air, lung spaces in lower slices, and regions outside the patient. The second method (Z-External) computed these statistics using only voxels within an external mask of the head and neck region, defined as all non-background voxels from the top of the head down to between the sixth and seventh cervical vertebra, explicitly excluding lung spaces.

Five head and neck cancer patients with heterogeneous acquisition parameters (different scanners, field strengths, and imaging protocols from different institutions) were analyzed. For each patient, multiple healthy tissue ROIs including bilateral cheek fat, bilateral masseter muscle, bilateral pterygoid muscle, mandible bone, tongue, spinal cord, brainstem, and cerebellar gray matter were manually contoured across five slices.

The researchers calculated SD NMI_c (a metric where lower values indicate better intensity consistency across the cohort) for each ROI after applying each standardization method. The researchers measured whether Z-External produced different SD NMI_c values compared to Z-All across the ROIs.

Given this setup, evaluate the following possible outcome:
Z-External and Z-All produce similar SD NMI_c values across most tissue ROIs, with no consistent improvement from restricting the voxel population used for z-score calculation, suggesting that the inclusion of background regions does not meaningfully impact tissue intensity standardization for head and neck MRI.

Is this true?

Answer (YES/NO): NO